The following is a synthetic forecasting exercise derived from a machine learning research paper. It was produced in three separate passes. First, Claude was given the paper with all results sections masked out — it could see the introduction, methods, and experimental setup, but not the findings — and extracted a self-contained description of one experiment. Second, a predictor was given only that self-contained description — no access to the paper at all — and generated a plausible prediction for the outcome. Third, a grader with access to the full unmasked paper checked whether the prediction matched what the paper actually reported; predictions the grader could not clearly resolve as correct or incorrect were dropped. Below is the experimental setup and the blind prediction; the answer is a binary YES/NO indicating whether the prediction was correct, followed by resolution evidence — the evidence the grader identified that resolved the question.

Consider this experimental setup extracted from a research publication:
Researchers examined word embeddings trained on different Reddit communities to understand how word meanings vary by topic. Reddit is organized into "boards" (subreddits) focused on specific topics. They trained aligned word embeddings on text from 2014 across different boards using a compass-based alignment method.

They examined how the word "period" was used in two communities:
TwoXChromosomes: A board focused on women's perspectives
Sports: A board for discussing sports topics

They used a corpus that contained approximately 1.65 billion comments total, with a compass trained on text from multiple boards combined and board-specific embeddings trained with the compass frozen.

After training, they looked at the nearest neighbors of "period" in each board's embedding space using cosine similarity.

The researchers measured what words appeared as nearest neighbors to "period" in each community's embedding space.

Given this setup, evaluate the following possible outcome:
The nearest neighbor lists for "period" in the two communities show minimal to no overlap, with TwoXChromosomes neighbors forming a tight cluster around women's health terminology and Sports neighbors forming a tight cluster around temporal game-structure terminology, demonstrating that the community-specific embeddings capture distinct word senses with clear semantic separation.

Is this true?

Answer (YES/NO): NO